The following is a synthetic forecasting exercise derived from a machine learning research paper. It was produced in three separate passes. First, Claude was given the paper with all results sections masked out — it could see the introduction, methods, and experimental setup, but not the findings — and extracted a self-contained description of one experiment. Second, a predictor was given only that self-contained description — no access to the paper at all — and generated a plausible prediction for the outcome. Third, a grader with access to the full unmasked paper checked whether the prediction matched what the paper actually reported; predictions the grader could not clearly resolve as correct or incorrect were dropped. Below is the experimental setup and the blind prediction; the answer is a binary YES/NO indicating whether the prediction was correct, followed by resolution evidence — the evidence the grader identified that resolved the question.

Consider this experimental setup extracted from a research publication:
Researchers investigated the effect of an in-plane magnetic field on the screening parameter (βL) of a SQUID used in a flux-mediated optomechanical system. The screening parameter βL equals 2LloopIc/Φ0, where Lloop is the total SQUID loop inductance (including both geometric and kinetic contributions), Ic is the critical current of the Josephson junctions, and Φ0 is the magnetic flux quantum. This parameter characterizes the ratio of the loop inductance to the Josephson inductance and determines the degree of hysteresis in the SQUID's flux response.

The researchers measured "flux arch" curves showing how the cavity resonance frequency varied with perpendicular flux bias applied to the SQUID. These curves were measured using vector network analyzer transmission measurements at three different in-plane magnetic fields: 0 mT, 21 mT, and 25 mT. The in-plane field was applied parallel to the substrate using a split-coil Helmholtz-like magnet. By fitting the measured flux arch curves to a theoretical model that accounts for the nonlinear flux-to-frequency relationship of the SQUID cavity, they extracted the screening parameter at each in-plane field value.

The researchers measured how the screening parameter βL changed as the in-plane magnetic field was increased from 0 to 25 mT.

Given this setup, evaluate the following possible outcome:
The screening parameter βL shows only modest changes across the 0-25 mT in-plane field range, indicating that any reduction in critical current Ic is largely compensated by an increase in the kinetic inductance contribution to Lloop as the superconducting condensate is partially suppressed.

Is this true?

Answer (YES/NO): NO